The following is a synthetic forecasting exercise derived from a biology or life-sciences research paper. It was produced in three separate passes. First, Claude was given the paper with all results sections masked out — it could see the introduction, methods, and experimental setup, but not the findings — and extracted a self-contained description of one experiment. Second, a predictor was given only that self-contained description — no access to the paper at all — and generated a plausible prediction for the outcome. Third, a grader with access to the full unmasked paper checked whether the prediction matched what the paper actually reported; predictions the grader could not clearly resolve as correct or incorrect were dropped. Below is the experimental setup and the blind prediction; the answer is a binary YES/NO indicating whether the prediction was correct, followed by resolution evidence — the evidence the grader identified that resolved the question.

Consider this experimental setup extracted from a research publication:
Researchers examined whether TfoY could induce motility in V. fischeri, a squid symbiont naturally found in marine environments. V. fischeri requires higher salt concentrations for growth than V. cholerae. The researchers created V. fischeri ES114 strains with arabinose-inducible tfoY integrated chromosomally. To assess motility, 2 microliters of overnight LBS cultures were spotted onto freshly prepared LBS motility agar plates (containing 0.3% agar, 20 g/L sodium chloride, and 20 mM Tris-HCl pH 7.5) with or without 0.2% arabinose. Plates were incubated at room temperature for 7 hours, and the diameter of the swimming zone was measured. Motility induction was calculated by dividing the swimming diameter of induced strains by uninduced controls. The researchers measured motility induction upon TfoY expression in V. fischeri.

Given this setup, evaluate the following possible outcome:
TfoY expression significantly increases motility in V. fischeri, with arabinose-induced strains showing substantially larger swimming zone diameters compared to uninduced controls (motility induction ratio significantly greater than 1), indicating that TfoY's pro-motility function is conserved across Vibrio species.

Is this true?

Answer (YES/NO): NO